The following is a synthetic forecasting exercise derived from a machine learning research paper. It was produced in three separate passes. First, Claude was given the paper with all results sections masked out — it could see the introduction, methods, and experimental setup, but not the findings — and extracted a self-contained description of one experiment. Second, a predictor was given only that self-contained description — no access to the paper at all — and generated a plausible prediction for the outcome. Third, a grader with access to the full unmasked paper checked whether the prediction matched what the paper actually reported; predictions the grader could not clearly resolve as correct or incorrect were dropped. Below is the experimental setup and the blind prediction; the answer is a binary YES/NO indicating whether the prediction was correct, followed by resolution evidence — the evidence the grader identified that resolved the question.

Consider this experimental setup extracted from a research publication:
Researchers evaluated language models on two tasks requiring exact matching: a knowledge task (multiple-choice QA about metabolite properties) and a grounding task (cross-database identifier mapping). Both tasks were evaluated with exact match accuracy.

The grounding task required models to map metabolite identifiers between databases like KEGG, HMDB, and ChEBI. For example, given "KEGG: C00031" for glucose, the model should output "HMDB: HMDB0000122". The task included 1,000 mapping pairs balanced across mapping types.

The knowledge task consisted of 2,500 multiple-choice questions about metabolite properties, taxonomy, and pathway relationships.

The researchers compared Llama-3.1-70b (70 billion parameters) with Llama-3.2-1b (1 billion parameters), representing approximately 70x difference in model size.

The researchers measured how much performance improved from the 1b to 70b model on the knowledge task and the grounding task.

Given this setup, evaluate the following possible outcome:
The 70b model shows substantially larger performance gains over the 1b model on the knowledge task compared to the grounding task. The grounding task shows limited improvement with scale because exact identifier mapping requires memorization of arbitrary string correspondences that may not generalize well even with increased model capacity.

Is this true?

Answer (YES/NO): YES